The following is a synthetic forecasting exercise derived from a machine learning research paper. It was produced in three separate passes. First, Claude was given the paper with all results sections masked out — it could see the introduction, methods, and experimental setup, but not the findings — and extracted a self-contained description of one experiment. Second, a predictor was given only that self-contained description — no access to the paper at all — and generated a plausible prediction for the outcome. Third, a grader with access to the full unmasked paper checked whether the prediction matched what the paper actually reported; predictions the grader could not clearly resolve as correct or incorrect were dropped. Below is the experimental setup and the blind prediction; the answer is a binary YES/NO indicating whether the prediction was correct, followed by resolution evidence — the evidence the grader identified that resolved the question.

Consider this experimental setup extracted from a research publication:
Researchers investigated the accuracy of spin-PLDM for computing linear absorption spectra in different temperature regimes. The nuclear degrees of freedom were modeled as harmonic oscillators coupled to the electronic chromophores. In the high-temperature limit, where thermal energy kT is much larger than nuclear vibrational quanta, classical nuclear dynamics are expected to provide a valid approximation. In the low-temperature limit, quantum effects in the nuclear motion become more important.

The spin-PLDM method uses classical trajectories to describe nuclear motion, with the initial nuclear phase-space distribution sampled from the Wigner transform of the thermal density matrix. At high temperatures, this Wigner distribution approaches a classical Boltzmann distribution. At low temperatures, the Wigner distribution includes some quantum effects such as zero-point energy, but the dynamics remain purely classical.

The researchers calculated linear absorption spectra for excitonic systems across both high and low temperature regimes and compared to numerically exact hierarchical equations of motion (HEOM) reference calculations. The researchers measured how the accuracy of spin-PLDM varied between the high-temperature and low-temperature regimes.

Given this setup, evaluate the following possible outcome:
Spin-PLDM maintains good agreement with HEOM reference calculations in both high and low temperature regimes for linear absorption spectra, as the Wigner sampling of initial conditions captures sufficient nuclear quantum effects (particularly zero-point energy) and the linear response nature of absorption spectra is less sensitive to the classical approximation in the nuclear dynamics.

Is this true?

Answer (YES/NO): YES